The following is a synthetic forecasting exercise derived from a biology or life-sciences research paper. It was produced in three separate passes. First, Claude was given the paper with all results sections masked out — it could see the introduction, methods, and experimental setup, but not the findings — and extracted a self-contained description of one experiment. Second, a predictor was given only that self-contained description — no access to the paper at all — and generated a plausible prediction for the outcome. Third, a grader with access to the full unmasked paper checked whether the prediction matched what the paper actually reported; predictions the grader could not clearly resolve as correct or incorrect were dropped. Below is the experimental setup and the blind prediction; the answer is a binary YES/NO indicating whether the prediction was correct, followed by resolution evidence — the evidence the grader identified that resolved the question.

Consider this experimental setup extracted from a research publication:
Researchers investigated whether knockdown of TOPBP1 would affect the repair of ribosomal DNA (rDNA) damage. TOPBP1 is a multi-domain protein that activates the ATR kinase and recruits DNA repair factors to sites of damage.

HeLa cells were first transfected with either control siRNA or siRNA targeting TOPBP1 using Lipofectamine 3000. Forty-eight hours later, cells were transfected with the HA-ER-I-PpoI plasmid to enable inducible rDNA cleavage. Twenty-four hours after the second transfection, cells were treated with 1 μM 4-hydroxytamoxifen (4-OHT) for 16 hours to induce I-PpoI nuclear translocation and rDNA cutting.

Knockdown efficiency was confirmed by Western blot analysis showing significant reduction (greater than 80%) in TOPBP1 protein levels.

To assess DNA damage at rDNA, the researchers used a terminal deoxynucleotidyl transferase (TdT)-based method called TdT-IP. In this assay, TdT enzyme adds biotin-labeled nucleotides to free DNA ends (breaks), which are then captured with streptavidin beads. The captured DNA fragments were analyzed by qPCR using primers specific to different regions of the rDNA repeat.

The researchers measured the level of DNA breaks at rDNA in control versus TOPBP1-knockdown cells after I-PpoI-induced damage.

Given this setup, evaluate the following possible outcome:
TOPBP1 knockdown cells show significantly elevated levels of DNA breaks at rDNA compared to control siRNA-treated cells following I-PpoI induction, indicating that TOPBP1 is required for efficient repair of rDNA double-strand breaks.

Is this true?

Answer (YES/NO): YES